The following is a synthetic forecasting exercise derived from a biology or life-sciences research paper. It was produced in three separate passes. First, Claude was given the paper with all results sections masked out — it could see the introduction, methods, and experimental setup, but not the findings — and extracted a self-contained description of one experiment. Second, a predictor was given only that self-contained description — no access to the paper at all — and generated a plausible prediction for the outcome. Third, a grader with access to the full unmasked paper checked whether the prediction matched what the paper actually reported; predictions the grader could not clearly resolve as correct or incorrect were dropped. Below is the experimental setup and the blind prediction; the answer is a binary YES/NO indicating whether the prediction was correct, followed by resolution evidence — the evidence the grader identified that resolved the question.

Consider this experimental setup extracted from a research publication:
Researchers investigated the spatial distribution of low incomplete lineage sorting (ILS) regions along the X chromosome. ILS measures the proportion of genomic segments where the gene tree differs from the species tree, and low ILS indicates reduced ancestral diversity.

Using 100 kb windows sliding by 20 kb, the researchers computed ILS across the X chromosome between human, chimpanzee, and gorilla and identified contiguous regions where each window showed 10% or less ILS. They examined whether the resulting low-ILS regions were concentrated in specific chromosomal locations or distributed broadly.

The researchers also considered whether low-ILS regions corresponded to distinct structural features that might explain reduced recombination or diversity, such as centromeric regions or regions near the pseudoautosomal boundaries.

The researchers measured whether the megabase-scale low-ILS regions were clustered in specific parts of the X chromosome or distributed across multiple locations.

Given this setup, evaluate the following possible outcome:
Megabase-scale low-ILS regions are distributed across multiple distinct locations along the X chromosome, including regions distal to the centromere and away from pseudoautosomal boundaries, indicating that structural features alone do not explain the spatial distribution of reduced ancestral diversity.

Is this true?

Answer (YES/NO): YES